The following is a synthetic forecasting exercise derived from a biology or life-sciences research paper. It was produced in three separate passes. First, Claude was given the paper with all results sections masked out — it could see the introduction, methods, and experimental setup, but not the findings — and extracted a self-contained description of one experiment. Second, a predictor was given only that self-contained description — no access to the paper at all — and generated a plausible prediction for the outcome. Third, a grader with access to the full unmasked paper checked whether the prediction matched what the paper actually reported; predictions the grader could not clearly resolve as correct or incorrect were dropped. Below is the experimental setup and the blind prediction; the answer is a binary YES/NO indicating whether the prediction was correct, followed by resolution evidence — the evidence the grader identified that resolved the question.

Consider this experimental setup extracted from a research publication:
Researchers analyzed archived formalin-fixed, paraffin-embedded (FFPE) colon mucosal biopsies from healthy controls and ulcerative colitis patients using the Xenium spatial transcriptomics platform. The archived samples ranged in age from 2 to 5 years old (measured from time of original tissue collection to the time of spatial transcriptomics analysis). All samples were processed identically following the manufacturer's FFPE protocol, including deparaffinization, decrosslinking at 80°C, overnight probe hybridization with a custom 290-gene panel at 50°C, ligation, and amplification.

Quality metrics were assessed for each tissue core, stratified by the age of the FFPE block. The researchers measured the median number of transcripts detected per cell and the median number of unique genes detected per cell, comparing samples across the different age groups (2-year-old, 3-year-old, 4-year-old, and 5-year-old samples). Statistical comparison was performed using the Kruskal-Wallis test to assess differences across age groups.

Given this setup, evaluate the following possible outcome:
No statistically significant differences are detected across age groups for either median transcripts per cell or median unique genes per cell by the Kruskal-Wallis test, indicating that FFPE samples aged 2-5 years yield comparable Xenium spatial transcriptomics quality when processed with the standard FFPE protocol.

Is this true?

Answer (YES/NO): YES